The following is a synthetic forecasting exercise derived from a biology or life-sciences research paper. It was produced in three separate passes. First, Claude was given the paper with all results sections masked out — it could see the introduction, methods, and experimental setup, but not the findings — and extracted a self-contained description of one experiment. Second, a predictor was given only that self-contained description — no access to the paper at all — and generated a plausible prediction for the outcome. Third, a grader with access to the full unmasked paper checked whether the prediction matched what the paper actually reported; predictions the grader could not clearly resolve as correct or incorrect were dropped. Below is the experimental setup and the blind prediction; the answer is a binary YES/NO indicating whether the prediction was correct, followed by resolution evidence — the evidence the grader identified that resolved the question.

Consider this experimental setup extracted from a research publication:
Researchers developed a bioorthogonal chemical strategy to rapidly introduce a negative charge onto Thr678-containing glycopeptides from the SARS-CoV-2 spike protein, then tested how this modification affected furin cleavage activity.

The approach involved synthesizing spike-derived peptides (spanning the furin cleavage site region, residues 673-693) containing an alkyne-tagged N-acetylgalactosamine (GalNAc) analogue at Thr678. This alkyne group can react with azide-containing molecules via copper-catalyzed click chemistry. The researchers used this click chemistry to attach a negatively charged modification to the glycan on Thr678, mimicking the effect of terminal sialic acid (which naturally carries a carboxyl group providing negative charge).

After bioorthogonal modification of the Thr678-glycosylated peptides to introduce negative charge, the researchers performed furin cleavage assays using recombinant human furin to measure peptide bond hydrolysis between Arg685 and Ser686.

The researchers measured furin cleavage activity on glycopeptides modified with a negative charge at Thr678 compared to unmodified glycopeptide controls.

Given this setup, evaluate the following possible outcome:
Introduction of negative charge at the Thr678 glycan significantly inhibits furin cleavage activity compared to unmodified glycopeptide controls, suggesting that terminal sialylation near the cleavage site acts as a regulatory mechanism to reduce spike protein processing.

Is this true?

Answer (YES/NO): YES